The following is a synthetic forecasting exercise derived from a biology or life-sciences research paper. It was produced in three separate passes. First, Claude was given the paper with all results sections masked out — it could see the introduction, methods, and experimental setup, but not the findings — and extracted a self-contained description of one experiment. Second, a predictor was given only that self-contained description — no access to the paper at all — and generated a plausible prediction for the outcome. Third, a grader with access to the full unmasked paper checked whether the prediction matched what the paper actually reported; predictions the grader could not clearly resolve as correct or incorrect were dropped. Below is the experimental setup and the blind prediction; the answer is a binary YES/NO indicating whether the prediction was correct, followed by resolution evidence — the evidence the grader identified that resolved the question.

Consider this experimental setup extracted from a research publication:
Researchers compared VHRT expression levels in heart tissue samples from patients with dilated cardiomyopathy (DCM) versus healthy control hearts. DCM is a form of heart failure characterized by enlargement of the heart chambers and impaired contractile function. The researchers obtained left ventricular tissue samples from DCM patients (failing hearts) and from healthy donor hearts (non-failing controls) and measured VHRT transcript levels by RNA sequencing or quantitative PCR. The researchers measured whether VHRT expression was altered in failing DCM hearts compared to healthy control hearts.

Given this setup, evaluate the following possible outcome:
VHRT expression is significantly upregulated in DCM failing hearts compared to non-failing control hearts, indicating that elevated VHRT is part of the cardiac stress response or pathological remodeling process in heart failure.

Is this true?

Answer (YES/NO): NO